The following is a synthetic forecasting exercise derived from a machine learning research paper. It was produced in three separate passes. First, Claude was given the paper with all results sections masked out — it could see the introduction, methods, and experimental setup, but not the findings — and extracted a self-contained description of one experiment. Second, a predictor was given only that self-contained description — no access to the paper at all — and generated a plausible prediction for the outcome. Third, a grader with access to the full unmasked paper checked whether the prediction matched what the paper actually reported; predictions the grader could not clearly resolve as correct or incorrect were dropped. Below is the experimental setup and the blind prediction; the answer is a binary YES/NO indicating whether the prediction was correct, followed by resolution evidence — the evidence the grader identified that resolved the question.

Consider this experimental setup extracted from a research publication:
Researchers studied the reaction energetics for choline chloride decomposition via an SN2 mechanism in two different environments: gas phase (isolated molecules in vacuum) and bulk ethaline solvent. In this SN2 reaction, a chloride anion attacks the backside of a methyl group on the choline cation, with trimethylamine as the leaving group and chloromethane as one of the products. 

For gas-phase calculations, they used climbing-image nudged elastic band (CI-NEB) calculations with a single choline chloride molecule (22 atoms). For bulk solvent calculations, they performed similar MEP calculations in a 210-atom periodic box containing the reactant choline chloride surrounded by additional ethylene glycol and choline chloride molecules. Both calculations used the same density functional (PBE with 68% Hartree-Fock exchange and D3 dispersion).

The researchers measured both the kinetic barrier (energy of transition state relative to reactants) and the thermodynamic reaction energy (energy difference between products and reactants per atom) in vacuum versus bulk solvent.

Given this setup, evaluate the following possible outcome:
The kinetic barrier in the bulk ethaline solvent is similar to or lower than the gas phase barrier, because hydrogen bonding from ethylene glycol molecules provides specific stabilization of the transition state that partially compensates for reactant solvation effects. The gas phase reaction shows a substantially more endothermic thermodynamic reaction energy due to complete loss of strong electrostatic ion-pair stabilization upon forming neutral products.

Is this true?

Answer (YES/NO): NO